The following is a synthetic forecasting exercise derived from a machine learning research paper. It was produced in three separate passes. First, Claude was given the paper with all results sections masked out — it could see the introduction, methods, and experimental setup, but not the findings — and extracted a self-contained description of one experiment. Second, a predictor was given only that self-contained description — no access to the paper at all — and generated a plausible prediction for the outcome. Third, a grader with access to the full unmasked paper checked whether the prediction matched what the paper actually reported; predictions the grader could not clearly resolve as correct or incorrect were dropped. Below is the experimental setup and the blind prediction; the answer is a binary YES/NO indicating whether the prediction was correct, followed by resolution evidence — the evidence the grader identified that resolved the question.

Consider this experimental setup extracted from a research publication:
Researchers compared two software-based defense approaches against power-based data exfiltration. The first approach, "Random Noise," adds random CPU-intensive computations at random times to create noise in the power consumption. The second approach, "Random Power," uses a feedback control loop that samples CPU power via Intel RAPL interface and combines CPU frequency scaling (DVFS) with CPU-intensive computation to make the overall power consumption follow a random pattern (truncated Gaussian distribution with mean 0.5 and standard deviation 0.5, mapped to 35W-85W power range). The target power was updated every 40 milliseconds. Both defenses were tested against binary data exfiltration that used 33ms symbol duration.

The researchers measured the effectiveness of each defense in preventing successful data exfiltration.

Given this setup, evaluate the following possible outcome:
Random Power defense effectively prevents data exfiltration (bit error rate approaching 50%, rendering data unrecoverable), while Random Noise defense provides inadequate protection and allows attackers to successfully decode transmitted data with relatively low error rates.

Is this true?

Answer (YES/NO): YES